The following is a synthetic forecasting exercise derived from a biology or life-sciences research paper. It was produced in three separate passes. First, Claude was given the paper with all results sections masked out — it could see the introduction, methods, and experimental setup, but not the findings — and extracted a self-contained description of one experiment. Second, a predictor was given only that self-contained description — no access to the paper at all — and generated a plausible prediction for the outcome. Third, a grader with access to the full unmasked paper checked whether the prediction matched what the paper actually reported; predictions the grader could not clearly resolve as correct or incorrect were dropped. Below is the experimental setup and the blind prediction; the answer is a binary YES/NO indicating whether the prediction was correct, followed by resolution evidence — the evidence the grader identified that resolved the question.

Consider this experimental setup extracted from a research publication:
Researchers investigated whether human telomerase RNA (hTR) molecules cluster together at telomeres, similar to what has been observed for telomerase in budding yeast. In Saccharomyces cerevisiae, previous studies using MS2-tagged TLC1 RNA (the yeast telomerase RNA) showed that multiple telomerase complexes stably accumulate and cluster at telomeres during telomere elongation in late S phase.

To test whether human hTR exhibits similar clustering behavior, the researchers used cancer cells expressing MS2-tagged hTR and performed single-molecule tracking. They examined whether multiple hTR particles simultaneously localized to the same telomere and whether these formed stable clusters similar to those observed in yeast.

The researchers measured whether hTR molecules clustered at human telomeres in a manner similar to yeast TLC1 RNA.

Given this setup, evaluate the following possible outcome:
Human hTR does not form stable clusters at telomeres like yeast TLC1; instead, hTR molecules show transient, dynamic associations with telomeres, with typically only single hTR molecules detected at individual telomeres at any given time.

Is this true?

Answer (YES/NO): YES